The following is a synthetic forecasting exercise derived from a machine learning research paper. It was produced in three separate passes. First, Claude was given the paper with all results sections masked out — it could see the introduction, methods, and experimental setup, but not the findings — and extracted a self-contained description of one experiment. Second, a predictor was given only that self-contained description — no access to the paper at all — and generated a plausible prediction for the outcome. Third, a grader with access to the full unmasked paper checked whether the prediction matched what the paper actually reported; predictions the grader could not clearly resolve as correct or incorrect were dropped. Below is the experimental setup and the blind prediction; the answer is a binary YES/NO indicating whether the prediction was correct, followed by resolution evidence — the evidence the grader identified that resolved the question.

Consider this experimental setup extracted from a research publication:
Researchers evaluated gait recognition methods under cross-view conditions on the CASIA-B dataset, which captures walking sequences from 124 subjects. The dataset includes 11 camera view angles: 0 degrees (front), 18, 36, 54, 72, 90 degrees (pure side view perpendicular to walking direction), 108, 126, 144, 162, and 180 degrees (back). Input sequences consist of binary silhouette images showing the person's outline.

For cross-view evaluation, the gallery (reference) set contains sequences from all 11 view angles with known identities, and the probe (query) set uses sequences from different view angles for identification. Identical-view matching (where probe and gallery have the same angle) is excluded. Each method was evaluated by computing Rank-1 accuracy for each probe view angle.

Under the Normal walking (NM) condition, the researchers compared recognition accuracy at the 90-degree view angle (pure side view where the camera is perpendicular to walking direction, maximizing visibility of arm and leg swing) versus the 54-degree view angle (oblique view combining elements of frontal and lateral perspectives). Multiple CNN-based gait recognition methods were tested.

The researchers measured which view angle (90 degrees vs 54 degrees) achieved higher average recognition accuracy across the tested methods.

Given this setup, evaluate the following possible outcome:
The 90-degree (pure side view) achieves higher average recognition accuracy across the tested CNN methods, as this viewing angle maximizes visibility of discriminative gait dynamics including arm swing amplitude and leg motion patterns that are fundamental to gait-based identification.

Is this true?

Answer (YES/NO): NO